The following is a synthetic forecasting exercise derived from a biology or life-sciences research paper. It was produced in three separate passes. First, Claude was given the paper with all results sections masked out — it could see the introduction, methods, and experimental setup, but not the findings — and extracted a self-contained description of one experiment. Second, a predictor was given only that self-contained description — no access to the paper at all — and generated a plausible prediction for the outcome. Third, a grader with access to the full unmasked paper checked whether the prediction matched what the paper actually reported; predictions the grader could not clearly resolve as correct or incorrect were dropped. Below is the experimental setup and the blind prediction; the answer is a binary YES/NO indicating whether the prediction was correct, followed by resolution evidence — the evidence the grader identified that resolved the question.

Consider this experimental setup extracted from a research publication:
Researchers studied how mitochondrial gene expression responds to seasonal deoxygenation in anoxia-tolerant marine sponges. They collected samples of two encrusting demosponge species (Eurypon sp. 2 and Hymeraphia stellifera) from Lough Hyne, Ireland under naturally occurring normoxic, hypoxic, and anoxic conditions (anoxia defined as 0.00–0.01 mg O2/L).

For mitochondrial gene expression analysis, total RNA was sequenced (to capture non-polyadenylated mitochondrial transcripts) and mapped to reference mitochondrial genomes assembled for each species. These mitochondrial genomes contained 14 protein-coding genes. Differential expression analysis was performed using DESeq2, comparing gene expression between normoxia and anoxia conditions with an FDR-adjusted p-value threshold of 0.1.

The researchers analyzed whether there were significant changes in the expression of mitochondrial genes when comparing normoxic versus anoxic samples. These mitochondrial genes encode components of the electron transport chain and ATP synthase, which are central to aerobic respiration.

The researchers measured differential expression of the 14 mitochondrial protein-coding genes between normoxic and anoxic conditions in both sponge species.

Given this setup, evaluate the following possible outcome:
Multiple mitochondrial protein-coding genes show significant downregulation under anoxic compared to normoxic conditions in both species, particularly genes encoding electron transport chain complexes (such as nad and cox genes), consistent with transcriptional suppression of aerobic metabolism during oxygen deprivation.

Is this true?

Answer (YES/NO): NO